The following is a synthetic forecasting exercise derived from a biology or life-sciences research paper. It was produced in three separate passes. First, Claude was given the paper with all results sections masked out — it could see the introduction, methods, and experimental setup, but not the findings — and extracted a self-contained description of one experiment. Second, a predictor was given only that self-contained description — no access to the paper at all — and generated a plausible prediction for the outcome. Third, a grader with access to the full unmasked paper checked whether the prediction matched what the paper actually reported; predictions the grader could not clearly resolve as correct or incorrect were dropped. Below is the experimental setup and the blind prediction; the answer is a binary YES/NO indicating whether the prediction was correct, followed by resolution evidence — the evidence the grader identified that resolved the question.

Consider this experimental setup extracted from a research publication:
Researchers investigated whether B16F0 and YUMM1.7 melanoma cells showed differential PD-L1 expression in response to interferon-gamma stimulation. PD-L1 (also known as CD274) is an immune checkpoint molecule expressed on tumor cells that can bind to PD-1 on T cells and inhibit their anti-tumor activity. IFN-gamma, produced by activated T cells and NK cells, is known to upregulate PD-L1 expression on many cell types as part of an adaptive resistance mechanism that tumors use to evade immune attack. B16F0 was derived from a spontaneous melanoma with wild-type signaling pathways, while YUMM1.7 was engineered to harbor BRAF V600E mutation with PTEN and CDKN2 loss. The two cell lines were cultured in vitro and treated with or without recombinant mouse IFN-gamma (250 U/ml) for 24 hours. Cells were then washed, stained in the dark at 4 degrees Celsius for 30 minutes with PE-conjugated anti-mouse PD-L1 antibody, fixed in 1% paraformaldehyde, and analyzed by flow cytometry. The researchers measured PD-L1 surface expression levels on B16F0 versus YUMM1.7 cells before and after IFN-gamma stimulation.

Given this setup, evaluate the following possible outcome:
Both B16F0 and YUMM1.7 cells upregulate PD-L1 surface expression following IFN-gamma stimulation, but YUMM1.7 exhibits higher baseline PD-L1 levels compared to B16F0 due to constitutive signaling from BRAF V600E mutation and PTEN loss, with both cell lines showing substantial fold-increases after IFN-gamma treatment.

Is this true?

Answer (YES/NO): NO